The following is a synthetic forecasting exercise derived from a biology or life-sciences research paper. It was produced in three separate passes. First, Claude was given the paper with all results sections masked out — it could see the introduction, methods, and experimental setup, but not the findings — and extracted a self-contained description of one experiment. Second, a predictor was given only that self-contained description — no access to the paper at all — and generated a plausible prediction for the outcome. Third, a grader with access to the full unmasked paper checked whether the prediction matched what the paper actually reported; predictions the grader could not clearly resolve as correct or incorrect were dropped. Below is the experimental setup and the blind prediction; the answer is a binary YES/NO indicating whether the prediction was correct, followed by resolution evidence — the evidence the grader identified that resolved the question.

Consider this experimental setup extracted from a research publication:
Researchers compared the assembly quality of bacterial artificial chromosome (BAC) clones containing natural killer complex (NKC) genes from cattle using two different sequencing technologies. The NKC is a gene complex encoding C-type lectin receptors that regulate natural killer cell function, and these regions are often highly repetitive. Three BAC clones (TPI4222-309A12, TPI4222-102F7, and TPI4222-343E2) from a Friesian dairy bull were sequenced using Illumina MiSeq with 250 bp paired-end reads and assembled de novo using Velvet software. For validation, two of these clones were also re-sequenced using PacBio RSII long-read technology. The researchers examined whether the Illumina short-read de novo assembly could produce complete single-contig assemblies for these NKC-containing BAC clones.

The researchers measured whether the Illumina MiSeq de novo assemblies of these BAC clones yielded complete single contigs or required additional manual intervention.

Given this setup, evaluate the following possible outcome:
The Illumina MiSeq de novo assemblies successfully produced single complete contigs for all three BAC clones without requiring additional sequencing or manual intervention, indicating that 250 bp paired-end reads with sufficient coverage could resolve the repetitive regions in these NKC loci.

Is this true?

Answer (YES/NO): NO